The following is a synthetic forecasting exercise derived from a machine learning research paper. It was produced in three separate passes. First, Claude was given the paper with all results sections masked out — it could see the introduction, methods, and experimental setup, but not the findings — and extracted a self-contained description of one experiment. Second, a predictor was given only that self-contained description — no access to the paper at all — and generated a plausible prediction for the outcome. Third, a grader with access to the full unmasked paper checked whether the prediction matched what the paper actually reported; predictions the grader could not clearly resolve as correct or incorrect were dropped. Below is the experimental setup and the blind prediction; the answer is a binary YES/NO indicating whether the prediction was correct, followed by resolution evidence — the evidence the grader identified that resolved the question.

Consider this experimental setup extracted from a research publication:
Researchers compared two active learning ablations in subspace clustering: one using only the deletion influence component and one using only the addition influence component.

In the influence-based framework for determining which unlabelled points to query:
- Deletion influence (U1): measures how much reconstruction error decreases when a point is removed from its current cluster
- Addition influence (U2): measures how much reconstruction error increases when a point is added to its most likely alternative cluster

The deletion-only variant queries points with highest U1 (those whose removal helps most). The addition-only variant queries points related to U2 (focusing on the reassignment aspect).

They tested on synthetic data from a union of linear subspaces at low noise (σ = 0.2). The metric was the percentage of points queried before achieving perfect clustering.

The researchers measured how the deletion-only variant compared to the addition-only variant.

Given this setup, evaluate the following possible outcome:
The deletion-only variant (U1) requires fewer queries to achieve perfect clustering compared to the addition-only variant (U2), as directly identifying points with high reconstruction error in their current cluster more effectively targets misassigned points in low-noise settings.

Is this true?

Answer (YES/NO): NO